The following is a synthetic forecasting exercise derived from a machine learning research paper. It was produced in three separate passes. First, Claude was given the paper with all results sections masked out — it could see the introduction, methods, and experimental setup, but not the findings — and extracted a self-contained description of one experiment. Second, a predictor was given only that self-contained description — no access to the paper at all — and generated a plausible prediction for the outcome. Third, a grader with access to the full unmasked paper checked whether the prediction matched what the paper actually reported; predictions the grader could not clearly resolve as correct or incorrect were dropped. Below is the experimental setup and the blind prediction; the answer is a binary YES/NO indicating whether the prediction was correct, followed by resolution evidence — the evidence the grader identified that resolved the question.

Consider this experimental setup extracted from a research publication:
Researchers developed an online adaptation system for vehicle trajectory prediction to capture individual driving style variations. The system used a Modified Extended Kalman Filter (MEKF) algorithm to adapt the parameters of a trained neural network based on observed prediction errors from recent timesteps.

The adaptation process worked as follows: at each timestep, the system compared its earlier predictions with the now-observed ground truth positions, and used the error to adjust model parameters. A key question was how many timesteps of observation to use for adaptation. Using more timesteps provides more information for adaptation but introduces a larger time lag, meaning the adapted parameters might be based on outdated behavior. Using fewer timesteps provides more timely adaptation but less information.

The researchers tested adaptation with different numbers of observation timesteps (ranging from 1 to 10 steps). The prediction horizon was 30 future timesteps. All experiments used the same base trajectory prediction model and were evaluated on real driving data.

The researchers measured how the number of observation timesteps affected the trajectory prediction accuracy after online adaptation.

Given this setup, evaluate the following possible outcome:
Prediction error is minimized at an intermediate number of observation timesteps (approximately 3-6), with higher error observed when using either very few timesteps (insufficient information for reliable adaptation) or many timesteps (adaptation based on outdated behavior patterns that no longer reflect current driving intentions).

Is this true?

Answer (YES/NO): NO